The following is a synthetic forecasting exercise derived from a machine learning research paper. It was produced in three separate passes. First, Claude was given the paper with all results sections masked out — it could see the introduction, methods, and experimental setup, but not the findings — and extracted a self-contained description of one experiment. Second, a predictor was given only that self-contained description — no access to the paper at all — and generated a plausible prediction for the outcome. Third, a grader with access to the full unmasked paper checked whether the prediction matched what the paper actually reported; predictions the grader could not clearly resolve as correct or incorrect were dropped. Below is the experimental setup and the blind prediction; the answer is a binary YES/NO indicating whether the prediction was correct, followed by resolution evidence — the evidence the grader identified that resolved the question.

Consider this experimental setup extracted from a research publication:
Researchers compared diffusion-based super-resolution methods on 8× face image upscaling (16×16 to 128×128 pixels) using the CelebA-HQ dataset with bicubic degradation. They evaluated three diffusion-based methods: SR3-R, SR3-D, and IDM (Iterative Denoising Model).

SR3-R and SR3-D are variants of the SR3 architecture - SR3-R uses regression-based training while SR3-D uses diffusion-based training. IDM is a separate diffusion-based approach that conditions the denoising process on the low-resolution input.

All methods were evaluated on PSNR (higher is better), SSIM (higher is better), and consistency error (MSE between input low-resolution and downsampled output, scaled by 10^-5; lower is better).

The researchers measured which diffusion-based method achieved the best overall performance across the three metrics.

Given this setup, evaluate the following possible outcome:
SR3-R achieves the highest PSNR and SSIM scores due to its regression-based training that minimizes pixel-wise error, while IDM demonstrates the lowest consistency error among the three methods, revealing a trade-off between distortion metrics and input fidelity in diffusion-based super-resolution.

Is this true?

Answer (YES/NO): NO